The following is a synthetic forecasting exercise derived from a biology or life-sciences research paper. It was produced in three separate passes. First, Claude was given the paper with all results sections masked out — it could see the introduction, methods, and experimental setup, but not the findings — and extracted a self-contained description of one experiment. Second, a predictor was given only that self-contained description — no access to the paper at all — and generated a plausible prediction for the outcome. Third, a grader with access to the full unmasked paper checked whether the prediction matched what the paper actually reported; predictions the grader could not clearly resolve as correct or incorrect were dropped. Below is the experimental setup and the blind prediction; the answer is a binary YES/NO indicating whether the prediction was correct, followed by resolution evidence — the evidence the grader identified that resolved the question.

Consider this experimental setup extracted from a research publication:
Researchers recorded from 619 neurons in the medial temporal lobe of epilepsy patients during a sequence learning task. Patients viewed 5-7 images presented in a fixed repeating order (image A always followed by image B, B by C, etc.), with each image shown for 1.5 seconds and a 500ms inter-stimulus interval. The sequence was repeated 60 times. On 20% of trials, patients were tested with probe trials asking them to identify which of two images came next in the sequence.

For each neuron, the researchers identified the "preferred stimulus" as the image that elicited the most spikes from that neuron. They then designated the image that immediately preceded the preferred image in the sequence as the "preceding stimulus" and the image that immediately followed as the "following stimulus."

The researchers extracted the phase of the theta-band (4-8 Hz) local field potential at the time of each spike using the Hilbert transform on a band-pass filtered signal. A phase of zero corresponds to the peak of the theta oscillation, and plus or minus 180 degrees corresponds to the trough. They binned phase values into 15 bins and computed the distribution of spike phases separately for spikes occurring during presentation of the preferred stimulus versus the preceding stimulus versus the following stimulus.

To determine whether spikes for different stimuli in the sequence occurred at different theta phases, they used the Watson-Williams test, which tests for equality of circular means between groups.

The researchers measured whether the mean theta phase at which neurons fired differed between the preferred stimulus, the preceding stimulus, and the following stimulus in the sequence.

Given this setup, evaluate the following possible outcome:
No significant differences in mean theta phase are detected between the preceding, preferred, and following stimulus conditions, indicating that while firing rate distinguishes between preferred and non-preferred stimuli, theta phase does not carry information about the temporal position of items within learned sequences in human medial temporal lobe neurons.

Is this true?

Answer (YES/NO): NO